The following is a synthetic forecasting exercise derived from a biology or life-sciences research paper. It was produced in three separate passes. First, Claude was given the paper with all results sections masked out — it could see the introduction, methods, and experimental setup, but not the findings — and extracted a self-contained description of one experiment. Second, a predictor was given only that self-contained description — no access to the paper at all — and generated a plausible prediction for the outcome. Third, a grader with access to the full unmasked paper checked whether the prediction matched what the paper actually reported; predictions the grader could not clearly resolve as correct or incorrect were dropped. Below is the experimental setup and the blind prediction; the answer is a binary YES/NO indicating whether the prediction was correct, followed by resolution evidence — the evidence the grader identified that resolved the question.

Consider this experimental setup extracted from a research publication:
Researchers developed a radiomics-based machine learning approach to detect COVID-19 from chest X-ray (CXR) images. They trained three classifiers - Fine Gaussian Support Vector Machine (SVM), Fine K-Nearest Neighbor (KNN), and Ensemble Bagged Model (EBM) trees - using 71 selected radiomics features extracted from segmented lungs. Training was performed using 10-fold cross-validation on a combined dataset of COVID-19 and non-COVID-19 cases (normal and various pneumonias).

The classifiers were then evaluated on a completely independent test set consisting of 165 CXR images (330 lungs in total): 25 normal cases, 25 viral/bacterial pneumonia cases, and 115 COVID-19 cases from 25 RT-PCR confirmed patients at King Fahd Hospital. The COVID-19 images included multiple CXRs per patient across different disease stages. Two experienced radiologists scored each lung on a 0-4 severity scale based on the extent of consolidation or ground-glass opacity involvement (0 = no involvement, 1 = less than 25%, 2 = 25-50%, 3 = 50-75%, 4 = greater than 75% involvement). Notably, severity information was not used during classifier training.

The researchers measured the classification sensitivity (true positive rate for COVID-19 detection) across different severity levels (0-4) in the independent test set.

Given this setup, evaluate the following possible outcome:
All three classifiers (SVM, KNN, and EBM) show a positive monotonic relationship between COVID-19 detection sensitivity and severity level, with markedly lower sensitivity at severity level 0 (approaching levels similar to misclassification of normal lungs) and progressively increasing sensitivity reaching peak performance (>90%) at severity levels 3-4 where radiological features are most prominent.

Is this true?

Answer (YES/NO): NO